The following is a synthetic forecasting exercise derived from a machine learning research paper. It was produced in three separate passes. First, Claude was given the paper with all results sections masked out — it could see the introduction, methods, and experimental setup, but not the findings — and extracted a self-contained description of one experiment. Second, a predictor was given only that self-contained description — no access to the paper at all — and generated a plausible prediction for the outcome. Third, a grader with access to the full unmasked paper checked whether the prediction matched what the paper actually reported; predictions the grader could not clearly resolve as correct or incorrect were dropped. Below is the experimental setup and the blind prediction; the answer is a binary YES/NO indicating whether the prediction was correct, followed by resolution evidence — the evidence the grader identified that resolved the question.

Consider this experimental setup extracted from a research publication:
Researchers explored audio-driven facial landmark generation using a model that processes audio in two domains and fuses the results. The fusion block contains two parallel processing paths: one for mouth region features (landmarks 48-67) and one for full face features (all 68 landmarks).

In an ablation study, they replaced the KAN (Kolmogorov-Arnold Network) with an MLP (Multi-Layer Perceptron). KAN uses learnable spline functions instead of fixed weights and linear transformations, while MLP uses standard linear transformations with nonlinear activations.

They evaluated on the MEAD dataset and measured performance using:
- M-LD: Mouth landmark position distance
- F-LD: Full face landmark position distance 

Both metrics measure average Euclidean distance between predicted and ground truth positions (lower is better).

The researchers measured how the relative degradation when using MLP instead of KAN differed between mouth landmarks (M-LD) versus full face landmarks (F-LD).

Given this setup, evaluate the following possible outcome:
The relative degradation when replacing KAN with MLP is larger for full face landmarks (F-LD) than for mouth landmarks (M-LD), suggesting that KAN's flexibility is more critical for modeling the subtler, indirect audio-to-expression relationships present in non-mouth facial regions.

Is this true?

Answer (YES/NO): YES